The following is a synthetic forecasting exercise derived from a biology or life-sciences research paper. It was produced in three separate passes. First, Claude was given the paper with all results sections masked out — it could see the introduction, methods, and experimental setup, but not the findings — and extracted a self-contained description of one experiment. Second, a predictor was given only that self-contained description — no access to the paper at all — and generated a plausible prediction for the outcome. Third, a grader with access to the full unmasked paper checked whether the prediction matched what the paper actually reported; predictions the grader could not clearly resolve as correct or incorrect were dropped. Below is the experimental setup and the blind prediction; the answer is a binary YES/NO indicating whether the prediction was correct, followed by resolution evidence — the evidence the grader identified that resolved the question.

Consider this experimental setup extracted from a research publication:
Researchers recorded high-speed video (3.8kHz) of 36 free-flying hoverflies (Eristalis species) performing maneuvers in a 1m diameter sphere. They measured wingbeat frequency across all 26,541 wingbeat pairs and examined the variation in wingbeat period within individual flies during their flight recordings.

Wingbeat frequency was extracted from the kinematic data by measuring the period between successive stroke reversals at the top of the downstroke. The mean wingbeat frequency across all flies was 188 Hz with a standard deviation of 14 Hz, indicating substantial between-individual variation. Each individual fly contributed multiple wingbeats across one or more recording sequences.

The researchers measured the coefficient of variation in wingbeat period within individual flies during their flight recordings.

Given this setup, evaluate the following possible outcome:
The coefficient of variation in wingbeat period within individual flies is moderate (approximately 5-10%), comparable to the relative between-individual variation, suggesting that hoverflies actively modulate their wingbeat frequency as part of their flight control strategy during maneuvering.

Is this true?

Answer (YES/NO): NO